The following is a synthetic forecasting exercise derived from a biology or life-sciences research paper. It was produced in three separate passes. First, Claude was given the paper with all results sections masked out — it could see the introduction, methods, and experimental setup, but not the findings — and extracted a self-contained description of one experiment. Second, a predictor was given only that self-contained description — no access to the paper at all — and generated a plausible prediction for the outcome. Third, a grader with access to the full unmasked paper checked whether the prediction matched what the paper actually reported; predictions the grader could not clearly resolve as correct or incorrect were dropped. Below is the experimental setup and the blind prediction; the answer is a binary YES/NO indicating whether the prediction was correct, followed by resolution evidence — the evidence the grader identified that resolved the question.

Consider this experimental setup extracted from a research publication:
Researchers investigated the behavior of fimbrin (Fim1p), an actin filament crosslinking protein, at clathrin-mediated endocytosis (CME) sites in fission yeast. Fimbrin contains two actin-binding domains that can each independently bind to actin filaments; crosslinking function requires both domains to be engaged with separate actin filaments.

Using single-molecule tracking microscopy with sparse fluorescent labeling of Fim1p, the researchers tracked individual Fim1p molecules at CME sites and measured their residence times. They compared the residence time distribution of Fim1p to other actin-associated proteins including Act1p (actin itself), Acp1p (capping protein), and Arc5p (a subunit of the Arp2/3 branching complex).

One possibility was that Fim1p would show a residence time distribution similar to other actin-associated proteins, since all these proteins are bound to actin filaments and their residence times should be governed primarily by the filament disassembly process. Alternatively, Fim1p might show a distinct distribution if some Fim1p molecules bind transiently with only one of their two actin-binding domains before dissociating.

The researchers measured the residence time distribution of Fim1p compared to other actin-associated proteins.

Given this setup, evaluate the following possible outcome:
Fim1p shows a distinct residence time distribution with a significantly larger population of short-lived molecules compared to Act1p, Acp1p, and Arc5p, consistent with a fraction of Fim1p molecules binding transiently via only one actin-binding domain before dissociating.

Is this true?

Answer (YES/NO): YES